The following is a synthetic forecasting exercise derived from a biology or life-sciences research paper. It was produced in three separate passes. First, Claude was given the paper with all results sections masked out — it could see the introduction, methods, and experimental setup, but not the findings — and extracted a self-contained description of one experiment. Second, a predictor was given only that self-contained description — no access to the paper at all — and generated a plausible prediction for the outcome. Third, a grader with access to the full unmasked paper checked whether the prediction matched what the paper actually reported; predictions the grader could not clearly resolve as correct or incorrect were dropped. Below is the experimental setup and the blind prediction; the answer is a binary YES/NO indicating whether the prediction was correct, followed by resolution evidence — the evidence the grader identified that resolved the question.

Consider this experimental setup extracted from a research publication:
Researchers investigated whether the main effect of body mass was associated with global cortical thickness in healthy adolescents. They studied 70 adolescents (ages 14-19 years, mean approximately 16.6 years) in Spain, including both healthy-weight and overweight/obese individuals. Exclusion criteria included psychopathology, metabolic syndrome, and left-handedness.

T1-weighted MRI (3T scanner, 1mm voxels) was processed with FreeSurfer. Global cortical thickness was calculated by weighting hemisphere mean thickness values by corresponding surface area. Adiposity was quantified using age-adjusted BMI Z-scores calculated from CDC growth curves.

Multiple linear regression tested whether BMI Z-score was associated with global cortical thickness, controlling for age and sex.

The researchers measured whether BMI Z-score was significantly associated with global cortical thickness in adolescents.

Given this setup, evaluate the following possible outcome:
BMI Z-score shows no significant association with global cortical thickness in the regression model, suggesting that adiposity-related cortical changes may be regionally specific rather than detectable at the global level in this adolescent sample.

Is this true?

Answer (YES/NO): NO